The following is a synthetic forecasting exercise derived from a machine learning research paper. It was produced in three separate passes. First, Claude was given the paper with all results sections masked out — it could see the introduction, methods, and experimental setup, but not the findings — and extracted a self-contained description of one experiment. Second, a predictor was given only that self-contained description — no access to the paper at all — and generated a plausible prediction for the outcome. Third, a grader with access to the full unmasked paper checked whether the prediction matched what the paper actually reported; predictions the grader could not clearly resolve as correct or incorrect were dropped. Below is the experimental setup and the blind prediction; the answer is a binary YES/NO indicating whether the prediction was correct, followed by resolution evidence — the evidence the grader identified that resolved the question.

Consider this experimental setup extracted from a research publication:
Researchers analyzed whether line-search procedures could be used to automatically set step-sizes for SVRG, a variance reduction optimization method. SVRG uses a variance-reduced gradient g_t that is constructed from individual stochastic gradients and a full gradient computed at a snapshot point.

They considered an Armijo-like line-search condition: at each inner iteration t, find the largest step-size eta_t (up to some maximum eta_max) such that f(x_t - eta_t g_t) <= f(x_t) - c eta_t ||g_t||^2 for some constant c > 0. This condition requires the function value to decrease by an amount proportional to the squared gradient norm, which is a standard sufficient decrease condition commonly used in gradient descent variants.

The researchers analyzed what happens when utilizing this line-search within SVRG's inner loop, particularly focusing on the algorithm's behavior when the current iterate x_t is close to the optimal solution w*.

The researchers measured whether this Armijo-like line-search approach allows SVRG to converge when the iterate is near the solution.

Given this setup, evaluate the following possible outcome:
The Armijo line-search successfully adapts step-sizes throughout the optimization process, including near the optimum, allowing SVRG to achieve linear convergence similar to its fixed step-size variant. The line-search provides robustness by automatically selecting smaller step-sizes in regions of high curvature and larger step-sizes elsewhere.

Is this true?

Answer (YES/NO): NO